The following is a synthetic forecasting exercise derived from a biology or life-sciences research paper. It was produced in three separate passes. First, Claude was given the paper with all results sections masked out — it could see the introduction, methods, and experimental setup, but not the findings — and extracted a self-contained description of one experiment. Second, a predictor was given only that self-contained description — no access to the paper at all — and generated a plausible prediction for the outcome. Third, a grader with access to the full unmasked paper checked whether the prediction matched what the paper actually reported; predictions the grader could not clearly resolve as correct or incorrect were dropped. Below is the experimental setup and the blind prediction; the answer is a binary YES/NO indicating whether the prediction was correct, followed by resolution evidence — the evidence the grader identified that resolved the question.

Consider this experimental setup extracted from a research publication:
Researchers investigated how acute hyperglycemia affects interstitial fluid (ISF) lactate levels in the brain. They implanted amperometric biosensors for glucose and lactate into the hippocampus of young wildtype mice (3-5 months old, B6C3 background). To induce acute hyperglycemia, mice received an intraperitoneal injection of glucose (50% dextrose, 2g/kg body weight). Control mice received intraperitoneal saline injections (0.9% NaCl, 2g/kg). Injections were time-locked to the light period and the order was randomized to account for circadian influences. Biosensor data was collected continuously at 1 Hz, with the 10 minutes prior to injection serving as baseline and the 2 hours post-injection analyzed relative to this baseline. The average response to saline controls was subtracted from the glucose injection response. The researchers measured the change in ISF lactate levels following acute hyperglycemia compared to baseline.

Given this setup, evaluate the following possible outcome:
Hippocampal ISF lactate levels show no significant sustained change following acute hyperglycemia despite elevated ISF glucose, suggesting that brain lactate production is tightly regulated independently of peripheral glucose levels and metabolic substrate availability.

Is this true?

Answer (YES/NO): NO